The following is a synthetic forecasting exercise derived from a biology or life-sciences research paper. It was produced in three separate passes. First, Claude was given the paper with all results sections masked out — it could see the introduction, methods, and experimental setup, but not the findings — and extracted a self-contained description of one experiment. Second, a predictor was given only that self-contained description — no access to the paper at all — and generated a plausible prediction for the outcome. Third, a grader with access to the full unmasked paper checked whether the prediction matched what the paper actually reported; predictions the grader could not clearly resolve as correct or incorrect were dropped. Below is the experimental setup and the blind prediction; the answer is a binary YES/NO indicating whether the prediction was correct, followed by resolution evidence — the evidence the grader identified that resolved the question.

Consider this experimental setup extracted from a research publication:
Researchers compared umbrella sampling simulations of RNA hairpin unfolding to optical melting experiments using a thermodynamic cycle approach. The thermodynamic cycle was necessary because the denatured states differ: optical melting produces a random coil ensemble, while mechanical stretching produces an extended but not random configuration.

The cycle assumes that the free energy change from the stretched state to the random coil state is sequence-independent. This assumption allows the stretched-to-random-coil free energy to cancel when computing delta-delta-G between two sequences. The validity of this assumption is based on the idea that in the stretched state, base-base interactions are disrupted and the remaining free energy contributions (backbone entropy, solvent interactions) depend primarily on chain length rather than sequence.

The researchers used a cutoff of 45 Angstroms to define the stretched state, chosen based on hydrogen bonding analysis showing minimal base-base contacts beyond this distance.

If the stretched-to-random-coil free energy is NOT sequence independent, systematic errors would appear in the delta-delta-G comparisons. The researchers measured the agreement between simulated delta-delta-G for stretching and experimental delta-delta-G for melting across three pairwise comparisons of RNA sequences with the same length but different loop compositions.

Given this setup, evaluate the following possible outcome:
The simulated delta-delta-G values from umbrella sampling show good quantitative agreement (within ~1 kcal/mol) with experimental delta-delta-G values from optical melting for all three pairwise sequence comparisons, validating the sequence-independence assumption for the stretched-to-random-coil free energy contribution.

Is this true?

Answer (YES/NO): YES